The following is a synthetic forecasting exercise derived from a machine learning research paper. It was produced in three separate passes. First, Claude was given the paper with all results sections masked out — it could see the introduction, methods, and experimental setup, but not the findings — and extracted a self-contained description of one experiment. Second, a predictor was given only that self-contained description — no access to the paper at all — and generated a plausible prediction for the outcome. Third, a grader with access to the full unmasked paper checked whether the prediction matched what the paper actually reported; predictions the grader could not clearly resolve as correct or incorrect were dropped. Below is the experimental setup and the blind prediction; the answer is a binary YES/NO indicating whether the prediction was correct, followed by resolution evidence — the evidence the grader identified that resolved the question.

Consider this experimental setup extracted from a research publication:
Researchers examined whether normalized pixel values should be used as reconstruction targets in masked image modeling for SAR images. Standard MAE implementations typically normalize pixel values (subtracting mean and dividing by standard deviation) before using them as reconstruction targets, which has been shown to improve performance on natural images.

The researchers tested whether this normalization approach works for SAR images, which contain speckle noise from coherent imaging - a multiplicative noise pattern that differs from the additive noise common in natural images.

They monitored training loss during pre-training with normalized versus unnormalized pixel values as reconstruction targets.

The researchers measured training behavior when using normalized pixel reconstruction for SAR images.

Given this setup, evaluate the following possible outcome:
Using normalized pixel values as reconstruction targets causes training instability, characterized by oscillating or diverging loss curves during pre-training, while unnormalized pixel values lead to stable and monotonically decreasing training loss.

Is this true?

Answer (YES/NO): NO